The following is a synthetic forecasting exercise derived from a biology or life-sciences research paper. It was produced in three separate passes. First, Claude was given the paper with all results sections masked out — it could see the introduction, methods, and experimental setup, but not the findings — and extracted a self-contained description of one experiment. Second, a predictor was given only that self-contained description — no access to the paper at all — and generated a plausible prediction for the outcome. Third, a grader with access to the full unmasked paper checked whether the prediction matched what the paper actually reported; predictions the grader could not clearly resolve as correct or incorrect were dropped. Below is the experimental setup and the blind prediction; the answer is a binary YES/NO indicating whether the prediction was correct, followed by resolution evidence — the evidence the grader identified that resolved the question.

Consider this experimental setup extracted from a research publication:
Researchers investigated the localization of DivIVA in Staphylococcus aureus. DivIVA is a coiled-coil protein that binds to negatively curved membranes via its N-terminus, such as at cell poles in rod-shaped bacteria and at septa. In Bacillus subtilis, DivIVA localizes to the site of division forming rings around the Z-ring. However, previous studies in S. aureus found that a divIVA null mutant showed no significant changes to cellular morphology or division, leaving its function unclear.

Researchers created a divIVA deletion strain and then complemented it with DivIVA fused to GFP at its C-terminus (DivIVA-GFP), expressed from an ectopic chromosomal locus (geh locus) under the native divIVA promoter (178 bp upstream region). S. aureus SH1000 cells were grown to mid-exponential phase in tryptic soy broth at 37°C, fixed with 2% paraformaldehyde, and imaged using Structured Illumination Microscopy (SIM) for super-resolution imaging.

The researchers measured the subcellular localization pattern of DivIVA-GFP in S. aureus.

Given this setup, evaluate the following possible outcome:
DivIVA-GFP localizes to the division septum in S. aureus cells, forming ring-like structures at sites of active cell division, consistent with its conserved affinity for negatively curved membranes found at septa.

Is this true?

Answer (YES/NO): NO